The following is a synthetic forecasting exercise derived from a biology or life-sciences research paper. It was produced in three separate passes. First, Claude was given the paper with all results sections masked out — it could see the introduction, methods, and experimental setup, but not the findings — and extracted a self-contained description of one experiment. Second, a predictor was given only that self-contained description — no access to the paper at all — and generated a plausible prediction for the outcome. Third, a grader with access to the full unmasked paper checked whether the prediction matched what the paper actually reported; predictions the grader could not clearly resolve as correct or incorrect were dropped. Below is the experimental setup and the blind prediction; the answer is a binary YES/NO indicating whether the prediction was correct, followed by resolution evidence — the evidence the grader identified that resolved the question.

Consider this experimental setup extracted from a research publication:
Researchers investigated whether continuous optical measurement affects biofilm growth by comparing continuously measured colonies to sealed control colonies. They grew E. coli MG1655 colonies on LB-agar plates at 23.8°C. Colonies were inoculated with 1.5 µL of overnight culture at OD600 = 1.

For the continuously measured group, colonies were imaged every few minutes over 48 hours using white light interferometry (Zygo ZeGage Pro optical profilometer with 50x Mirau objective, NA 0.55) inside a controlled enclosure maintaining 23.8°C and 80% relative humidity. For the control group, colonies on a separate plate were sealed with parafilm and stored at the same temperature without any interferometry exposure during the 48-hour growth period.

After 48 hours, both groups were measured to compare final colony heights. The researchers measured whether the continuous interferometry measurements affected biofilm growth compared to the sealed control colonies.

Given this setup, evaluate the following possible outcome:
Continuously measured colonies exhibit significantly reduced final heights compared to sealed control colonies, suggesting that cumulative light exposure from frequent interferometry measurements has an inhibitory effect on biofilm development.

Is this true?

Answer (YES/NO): NO